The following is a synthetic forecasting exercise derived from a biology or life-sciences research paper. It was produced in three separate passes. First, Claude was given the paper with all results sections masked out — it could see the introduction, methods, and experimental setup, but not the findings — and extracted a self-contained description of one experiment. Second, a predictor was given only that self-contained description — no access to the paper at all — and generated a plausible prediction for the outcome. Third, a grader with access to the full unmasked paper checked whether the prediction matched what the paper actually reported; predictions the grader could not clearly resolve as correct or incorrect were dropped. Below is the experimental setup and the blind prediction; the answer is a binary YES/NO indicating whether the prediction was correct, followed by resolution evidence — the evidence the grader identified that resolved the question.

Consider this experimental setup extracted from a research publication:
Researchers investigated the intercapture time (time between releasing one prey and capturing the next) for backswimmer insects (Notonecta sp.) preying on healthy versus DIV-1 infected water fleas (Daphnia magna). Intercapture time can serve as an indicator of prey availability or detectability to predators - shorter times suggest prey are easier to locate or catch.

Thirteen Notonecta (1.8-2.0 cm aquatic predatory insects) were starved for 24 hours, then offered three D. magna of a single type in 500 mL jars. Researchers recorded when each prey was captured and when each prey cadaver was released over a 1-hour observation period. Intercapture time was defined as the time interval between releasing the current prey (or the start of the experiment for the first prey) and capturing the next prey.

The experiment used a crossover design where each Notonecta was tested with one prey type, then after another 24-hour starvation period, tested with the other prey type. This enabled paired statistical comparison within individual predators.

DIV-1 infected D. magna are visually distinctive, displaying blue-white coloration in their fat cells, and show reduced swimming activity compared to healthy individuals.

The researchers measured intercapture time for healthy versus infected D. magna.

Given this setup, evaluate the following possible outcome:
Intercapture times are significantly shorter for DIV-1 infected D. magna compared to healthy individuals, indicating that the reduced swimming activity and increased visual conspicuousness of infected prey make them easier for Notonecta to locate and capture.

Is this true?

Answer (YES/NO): NO